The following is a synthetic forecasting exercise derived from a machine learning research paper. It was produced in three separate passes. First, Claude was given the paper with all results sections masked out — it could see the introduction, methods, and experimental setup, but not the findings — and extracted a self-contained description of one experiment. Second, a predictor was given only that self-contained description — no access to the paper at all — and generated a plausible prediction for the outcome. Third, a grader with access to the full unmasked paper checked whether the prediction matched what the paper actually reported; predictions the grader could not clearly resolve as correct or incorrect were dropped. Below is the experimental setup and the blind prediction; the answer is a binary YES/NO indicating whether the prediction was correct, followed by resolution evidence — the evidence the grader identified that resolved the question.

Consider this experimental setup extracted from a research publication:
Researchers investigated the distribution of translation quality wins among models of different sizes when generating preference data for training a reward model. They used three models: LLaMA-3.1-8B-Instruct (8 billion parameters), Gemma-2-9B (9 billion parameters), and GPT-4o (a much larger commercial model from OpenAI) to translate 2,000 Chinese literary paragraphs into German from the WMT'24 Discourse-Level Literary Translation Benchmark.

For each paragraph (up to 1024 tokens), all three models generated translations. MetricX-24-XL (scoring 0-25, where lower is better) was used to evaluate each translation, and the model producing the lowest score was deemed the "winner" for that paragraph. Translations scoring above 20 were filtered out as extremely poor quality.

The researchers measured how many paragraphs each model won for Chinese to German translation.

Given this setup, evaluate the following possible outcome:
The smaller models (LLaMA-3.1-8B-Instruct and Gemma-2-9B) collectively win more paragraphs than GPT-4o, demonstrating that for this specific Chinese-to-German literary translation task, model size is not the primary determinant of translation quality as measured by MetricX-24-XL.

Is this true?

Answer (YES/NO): NO